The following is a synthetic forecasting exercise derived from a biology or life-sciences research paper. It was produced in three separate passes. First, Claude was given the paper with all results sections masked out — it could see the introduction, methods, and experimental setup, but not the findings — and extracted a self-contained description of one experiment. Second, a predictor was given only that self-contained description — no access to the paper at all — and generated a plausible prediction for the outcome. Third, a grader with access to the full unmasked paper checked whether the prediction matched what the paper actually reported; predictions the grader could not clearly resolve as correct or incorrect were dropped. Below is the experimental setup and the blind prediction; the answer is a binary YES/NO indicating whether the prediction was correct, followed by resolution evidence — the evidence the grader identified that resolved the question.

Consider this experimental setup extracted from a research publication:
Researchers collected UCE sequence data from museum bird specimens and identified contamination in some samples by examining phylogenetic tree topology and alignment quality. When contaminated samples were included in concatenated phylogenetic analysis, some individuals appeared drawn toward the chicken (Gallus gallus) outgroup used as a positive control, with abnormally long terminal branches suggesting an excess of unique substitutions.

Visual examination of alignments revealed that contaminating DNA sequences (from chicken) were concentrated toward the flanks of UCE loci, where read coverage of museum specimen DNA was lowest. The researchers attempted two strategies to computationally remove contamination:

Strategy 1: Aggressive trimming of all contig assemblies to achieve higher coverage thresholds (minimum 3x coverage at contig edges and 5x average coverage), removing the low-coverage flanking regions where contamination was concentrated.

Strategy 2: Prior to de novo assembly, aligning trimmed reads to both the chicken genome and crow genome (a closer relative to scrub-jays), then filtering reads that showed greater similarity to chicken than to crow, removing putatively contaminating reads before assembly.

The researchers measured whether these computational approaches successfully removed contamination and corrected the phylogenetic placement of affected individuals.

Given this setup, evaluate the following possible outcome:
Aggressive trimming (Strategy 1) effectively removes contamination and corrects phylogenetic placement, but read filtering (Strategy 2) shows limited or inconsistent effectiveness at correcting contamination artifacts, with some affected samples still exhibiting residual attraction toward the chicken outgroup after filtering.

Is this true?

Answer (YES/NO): NO